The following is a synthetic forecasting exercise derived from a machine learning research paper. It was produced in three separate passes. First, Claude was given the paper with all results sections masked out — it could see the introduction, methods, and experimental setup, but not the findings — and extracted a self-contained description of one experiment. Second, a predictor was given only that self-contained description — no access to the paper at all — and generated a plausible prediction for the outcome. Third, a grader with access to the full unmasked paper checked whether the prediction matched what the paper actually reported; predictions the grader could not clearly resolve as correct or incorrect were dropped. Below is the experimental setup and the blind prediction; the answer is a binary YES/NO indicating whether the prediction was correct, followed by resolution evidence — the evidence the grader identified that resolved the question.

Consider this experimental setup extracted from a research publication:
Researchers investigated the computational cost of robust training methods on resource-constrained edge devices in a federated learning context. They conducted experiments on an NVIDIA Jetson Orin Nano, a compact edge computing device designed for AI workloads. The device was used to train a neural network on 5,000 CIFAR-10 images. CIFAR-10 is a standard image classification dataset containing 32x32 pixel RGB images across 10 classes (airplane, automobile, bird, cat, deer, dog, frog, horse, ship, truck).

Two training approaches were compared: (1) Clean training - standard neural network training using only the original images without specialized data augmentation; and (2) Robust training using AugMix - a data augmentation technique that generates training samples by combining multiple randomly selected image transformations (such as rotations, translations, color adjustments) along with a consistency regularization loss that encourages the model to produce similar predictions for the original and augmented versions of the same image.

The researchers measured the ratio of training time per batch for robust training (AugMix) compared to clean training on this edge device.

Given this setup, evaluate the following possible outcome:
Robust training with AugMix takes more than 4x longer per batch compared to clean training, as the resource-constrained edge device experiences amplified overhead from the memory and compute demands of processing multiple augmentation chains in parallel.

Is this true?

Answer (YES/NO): NO